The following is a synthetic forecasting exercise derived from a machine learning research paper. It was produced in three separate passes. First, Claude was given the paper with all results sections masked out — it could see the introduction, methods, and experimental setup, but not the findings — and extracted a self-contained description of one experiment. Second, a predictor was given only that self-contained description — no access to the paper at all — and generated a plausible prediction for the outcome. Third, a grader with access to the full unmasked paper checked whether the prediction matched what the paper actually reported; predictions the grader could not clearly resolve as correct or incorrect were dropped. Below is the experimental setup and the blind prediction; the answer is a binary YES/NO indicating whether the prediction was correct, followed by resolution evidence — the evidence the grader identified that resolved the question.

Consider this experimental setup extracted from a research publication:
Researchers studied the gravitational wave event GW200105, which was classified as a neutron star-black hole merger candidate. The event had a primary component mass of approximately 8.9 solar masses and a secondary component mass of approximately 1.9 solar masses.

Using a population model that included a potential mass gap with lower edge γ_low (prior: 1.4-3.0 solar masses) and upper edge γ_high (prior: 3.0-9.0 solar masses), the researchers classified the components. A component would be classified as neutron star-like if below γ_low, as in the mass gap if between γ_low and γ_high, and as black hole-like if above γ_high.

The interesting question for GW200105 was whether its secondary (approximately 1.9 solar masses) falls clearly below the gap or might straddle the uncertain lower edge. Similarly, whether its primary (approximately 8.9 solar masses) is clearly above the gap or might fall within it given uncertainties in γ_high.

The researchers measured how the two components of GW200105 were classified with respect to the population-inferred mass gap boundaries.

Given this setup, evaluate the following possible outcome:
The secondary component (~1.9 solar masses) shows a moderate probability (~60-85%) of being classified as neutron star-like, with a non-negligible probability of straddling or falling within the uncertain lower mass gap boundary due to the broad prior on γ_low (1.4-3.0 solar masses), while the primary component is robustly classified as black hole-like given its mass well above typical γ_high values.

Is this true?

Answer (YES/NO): NO